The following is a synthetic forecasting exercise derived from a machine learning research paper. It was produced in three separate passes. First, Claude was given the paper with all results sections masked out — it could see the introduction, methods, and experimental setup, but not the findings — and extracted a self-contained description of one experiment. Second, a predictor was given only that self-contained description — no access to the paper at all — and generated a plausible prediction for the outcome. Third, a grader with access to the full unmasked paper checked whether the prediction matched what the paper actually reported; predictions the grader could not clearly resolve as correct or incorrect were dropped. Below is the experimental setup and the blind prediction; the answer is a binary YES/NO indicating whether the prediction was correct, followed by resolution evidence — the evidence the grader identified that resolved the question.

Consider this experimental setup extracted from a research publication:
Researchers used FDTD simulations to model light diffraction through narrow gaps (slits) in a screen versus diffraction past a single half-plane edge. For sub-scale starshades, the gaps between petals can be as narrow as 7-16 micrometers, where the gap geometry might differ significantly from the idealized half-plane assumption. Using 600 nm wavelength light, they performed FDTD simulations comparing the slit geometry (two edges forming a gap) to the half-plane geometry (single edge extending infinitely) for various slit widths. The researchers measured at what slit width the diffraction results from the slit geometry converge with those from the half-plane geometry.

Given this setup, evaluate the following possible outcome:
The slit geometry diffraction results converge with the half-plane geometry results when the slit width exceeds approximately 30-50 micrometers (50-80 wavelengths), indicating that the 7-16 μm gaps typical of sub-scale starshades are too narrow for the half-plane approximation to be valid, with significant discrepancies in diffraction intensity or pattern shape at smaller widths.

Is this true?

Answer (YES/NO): YES